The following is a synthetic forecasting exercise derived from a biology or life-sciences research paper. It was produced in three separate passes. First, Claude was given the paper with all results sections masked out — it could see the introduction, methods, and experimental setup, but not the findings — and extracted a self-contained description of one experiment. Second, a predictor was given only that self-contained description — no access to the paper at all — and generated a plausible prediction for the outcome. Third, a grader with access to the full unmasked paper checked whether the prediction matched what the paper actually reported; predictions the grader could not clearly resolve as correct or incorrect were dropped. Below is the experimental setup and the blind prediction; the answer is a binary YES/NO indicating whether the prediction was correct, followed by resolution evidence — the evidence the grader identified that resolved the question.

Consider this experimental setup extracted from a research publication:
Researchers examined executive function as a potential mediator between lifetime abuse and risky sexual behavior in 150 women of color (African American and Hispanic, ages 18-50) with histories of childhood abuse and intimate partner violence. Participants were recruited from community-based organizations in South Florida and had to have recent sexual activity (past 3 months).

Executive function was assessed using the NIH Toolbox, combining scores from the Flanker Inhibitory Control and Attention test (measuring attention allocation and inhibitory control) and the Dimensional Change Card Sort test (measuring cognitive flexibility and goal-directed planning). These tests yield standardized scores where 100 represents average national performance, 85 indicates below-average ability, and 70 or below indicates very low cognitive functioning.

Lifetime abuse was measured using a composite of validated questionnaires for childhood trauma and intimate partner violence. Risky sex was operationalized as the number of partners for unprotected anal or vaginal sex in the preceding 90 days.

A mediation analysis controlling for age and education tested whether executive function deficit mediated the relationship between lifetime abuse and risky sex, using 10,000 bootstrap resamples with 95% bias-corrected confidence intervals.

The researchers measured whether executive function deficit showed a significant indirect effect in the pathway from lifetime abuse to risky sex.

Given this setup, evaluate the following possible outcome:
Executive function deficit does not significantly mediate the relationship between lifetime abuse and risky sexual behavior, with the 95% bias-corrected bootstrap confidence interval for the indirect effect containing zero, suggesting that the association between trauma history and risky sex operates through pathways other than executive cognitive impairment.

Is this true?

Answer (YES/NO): NO